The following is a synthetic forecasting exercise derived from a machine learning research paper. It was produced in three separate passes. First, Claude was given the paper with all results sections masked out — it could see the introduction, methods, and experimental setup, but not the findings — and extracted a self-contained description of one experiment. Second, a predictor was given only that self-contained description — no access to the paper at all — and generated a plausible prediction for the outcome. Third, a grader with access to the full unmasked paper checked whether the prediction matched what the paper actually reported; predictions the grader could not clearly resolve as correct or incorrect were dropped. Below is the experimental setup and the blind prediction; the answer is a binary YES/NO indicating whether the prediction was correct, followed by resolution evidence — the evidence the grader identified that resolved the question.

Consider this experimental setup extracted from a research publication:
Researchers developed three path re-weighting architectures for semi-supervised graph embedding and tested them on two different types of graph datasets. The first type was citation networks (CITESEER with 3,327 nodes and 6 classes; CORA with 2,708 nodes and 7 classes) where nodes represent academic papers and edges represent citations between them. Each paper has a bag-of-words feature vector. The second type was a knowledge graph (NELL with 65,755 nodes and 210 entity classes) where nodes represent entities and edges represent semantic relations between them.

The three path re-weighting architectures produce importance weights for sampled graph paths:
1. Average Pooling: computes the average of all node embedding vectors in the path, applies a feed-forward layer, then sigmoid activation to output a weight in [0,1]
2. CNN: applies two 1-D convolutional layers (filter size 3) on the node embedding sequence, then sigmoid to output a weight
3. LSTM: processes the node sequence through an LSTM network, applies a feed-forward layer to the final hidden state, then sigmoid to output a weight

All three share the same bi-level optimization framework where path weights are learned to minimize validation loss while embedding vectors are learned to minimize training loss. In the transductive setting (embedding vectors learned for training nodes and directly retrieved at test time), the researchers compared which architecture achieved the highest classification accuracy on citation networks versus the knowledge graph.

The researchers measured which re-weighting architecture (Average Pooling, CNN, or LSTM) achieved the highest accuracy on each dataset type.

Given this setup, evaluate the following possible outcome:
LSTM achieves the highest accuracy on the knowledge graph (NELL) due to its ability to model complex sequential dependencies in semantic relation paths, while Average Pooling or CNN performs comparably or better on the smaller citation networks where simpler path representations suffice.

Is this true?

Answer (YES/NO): YES